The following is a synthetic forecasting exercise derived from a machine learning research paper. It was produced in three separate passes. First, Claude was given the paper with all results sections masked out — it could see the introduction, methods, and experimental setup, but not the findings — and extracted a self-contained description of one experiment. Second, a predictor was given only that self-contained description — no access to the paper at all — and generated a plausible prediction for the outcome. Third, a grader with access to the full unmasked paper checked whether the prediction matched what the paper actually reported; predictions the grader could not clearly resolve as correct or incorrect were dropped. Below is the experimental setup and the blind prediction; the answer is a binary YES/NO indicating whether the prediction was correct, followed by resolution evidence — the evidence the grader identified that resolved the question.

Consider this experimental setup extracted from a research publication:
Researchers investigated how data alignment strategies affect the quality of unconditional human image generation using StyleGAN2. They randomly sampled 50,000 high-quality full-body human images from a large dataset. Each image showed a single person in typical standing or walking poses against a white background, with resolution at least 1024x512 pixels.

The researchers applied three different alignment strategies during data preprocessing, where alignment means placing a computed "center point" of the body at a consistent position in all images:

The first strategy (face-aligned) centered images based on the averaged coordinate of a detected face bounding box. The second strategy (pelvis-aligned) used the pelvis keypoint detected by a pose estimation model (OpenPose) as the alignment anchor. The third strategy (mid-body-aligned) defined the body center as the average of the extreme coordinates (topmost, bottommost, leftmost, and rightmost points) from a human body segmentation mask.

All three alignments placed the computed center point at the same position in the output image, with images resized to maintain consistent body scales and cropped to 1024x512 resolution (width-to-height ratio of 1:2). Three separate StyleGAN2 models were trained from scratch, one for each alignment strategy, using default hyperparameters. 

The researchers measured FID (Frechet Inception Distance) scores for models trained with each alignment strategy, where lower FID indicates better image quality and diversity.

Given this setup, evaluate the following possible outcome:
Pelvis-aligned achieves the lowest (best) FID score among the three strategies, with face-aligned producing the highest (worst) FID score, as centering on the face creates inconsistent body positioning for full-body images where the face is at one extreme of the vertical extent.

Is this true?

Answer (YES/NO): NO